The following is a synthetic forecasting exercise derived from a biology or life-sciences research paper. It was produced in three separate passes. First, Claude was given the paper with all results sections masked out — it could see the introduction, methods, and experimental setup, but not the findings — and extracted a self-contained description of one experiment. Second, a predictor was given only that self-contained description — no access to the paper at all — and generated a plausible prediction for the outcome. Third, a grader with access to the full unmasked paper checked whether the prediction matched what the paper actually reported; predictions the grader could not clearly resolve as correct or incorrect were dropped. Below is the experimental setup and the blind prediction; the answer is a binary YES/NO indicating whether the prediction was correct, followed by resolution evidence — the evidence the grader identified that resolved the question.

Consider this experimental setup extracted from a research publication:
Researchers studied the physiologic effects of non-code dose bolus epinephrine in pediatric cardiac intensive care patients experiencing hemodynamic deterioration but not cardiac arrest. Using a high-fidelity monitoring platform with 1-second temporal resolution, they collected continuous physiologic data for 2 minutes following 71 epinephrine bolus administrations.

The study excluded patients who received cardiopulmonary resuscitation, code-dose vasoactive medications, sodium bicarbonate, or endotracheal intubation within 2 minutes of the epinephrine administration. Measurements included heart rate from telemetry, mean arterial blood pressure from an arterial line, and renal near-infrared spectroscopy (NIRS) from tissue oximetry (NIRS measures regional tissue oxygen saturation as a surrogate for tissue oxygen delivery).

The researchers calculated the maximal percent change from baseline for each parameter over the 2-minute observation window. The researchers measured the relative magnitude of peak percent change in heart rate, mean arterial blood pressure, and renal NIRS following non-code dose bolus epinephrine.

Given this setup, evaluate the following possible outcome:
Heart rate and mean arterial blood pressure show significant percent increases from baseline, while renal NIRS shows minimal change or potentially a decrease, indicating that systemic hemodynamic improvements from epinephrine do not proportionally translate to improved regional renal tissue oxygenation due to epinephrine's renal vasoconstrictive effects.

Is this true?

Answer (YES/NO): NO